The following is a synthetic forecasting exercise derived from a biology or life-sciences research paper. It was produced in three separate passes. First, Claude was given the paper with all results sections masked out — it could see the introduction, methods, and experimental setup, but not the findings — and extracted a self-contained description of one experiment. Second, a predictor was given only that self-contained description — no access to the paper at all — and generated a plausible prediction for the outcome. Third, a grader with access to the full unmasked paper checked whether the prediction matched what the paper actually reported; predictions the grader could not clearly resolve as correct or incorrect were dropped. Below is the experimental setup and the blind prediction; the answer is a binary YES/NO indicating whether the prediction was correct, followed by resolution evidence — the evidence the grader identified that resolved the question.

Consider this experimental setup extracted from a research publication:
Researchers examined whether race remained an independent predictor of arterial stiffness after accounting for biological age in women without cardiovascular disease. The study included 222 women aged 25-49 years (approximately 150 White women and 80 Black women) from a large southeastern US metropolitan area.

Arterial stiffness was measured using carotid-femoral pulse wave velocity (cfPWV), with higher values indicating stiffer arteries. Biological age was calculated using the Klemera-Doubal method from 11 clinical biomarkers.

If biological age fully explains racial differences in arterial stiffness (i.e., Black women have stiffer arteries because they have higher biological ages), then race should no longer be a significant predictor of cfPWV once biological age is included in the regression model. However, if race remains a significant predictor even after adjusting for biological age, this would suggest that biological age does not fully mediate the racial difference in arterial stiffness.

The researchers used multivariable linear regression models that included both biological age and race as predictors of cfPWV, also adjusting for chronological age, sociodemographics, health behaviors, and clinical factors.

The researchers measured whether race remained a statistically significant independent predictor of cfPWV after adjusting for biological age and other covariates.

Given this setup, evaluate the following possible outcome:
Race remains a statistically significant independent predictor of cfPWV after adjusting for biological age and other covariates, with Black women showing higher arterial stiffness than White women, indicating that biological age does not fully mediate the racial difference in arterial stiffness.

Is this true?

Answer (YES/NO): YES